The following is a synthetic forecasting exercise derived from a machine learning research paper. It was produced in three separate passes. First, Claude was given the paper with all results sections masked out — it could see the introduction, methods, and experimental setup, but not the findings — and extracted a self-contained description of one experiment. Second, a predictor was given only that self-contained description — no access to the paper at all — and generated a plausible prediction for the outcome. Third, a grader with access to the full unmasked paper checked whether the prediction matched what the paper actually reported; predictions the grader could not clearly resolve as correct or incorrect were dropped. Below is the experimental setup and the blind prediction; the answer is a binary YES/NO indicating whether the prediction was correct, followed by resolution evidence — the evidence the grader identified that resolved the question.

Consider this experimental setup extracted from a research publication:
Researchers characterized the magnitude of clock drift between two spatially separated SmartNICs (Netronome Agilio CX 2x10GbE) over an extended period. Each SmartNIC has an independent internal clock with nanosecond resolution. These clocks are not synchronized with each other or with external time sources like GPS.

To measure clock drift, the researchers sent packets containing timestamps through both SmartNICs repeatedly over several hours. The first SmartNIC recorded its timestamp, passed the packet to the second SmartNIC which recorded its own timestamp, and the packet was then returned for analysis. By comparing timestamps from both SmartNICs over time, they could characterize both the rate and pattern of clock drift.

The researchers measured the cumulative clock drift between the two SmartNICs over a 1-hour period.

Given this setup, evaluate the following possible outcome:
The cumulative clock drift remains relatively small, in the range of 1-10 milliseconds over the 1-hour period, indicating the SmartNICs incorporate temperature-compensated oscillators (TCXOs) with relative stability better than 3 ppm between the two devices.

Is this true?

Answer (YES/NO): NO